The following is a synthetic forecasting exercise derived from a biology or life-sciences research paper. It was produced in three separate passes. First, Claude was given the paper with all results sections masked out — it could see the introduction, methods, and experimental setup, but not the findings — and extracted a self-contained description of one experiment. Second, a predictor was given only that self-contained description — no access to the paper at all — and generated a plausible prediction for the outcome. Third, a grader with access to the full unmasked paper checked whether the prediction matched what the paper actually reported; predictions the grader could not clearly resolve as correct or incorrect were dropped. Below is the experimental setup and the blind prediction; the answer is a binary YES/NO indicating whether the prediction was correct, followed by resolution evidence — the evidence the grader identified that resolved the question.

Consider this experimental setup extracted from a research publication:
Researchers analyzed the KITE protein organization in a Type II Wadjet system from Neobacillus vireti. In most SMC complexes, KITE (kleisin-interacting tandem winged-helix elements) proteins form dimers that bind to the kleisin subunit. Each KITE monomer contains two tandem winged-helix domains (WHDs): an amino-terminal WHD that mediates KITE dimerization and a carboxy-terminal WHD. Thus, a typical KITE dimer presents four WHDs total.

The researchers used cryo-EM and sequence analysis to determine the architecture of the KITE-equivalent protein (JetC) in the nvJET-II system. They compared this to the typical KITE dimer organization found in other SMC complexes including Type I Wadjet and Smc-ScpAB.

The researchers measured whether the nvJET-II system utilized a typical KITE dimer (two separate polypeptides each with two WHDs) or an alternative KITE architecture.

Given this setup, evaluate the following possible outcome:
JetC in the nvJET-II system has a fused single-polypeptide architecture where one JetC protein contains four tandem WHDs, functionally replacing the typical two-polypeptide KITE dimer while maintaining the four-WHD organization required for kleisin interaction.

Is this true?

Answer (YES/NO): YES